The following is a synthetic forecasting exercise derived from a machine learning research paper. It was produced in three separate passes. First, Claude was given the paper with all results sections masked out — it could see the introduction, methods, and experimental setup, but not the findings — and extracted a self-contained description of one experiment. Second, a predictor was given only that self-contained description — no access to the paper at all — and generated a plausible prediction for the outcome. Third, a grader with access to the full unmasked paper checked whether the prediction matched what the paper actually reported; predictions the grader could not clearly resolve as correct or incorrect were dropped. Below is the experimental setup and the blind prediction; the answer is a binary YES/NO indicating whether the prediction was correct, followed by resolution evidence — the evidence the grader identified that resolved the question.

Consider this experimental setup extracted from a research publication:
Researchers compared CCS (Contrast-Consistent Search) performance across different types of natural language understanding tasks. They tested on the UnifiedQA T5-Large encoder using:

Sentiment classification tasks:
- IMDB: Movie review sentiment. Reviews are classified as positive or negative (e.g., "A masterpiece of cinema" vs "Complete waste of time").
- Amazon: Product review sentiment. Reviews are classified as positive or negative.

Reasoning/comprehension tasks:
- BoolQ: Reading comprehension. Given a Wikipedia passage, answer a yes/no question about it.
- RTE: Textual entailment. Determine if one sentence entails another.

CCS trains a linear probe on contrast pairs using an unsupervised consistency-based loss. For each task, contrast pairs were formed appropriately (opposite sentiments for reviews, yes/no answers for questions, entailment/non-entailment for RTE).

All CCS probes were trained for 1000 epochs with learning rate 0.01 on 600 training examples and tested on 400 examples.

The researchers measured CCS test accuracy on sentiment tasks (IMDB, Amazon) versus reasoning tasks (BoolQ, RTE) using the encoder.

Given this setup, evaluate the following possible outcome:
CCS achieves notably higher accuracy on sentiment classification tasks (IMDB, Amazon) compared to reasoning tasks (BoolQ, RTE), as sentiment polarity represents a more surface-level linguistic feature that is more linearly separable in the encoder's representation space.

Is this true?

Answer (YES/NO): YES